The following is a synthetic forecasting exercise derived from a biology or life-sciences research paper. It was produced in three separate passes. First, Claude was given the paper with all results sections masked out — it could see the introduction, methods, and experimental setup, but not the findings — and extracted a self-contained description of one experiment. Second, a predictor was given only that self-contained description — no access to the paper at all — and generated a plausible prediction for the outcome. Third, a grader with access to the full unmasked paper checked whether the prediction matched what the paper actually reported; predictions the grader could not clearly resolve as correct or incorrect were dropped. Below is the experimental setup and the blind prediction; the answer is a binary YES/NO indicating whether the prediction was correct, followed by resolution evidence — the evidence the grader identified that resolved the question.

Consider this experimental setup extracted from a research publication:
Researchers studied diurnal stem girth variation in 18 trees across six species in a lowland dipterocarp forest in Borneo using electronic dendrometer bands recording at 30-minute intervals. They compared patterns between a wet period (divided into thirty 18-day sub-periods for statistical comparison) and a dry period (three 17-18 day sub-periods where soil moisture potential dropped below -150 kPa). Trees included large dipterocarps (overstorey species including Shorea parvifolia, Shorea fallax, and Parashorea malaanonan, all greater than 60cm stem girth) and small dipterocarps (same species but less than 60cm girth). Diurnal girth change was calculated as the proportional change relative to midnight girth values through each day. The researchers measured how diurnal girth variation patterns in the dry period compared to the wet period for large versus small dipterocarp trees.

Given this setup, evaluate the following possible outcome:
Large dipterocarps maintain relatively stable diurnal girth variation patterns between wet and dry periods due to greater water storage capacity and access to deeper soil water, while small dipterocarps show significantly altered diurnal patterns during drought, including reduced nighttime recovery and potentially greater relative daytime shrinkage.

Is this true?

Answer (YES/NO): YES